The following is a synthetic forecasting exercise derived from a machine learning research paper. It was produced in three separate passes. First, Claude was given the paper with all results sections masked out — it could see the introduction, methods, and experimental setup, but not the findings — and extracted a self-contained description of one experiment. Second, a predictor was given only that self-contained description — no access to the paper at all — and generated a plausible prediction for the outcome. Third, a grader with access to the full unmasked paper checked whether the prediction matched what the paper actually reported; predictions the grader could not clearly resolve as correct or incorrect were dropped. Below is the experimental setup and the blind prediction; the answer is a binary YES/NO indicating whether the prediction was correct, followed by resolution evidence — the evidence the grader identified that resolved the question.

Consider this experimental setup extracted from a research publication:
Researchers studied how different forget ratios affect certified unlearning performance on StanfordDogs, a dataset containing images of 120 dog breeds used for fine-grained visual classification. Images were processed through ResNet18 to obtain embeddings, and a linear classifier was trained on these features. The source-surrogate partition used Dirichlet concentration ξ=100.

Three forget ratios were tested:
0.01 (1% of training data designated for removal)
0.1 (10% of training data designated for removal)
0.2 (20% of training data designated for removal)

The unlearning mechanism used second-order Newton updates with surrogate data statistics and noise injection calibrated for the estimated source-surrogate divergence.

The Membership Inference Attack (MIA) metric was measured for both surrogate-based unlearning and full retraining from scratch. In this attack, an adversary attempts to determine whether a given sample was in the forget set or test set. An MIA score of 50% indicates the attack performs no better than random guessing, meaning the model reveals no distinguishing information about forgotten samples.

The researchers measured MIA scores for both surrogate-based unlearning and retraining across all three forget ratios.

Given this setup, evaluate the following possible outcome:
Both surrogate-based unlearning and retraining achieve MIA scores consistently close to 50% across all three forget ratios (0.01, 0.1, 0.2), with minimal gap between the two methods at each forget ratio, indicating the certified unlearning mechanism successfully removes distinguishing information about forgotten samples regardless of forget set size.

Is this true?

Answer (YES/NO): YES